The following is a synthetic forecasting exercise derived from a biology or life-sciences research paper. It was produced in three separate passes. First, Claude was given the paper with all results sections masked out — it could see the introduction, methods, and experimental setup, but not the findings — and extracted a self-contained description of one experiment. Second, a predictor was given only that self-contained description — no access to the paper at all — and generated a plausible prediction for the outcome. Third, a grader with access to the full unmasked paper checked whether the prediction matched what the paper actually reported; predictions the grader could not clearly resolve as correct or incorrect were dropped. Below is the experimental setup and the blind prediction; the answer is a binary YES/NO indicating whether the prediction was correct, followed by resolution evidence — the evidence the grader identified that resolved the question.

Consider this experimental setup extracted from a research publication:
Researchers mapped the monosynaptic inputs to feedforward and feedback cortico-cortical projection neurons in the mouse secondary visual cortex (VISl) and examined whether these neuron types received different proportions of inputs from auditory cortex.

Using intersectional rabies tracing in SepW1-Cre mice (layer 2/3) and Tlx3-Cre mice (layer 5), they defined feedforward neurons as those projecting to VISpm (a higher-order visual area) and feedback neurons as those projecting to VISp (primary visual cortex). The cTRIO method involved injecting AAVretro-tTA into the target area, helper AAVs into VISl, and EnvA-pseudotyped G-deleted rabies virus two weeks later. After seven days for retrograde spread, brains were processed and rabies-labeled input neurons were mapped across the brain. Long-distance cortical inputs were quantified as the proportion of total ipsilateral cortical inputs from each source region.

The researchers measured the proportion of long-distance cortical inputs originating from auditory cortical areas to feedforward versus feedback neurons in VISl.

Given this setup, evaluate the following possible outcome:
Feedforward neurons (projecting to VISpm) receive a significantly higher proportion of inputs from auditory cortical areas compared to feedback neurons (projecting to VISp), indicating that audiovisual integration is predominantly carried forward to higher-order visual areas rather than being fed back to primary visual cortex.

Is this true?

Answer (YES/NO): NO